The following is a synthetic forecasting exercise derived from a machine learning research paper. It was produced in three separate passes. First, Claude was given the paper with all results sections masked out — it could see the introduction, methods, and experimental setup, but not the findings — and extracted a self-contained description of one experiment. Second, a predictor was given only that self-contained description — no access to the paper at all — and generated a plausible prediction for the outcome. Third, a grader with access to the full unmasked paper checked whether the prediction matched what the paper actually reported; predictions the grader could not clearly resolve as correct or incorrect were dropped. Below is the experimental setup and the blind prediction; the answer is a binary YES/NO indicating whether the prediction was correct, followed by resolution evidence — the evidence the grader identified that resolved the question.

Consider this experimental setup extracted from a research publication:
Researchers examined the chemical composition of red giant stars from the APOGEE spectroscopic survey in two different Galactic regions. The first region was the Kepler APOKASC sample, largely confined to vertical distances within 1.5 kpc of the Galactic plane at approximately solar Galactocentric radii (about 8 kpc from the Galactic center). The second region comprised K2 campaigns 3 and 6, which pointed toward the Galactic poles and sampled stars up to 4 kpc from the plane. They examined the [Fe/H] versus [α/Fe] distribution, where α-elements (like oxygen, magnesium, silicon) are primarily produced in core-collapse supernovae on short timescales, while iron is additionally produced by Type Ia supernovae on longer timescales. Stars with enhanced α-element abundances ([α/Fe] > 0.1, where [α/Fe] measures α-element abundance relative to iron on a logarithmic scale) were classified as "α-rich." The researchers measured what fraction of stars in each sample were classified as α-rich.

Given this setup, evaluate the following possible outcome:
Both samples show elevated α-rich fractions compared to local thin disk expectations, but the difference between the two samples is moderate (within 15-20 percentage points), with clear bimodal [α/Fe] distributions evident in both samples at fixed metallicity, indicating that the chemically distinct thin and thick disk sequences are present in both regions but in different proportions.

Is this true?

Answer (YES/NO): NO